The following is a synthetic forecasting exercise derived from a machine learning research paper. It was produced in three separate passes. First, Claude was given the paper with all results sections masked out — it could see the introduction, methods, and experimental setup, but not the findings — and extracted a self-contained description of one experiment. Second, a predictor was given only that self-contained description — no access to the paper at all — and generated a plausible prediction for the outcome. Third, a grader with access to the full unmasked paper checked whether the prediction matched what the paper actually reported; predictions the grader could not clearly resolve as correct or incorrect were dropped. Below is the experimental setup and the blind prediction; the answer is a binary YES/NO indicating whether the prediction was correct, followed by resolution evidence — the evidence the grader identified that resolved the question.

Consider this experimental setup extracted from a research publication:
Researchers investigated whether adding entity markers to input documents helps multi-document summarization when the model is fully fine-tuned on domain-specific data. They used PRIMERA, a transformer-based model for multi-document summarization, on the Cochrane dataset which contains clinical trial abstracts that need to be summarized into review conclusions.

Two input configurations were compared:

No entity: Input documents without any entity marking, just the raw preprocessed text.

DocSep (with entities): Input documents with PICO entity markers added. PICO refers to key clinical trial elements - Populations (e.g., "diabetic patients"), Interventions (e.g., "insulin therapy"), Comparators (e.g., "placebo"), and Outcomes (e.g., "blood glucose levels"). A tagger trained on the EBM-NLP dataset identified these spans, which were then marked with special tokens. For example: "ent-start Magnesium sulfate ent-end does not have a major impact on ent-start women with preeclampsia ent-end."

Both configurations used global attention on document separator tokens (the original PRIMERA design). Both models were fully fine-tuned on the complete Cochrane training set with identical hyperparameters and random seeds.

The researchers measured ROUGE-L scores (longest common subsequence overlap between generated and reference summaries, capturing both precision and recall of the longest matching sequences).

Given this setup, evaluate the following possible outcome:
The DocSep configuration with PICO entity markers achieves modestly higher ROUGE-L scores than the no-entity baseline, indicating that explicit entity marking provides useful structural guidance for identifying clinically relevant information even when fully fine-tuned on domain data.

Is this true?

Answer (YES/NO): NO